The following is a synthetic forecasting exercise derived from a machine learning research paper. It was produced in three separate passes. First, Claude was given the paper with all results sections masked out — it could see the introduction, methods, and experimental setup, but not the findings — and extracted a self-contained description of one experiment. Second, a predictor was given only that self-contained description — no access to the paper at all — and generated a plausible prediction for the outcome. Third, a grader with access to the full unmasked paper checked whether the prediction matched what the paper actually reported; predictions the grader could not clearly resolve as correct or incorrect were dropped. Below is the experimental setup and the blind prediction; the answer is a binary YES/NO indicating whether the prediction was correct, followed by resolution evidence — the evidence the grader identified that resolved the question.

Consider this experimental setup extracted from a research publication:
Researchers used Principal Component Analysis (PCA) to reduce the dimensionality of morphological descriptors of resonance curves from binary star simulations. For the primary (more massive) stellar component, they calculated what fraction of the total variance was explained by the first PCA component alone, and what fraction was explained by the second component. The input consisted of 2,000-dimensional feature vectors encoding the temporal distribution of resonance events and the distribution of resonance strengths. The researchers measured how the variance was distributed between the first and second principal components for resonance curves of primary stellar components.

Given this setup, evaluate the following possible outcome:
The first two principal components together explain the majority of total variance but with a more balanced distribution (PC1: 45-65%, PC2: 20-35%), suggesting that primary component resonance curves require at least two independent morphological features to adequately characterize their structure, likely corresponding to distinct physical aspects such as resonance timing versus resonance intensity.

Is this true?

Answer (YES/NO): NO